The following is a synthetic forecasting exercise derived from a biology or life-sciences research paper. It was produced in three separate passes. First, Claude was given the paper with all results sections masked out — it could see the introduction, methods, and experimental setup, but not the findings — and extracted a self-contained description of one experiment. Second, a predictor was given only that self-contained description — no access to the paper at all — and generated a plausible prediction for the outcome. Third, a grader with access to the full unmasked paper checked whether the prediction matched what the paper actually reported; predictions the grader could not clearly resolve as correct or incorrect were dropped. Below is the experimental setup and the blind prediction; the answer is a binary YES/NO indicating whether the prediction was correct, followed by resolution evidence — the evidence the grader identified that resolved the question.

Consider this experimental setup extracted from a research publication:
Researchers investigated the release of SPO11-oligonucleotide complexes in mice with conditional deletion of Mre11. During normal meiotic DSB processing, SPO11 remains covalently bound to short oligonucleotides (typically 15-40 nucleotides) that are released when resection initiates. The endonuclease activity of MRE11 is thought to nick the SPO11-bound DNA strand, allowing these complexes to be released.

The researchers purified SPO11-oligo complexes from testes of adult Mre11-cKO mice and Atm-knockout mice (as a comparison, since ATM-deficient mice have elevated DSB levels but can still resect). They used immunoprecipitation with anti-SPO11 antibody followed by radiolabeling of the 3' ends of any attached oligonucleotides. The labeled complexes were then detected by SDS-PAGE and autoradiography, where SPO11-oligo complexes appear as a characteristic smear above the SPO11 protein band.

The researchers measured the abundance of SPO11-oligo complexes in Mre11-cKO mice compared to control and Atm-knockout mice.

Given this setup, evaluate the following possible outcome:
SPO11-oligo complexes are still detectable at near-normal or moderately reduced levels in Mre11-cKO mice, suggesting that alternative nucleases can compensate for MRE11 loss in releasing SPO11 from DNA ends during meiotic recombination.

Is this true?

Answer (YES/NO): NO